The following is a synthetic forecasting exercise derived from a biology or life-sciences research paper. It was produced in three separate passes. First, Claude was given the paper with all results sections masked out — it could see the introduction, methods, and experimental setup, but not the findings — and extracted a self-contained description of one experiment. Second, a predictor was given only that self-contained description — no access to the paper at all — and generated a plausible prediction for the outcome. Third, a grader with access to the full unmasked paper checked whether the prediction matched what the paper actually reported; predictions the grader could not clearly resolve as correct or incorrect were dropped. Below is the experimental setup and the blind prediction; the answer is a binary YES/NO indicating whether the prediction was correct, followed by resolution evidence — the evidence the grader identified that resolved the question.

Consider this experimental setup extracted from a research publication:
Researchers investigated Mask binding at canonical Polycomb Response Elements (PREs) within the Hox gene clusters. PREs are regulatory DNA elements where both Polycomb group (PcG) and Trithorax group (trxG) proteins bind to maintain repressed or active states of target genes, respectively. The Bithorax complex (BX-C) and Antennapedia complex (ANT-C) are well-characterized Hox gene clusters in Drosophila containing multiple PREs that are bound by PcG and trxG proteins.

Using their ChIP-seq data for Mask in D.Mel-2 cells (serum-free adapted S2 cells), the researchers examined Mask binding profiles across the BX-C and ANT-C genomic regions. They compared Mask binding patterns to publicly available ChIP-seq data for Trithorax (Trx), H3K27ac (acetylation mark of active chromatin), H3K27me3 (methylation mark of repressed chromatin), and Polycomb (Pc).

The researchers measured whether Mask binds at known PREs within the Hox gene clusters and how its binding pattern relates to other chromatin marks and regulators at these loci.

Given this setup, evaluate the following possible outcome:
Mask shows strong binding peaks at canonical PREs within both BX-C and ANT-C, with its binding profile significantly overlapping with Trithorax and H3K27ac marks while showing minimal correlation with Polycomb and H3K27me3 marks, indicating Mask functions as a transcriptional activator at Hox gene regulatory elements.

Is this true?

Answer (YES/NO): NO